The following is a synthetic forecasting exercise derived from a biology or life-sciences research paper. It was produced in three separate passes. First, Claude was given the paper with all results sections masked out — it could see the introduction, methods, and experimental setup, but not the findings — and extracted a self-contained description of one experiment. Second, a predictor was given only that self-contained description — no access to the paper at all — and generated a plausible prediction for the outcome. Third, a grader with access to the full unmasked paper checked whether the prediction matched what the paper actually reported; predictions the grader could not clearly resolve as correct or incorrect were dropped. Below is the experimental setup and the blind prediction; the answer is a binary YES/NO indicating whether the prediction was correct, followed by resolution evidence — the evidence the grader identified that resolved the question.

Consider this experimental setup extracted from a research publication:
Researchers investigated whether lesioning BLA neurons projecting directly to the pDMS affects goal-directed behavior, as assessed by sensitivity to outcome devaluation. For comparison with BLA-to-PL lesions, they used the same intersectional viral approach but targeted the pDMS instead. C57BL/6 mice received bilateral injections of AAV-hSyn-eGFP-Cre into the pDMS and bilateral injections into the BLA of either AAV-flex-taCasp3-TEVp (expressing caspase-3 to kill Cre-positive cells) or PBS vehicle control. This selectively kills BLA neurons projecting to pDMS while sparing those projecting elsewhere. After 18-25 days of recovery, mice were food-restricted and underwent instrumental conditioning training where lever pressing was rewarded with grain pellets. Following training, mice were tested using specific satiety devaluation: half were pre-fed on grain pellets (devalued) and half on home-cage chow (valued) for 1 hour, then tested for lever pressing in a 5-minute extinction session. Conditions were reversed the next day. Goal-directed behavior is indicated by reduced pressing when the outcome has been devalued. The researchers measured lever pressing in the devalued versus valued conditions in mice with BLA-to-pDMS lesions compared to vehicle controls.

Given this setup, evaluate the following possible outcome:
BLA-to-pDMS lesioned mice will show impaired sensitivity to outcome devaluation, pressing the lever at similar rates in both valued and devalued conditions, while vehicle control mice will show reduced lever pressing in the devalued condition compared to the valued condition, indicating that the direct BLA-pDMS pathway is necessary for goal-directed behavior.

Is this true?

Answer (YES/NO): NO